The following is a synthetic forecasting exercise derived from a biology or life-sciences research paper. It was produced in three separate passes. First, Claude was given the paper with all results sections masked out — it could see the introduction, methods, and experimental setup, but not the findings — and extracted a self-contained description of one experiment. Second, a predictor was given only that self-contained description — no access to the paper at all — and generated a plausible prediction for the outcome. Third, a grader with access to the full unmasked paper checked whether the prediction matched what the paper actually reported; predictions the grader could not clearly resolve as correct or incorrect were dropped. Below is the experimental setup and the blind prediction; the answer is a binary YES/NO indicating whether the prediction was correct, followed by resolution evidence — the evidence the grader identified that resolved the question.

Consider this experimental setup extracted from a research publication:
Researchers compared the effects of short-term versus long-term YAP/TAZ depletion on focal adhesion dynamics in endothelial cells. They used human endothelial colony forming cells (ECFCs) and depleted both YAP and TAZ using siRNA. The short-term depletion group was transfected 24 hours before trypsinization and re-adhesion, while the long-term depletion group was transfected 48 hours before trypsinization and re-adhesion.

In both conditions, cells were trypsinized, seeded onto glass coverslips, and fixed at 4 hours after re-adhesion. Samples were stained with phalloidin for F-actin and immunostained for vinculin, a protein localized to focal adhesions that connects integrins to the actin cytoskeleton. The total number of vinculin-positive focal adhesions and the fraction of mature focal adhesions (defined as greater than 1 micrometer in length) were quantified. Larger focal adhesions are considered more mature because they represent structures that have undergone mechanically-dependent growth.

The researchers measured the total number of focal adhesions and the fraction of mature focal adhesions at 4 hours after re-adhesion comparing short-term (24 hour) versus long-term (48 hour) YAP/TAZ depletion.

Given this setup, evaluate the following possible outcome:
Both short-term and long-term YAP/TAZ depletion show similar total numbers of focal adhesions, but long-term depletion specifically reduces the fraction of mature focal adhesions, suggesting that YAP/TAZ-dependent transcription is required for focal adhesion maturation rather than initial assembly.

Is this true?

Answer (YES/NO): NO